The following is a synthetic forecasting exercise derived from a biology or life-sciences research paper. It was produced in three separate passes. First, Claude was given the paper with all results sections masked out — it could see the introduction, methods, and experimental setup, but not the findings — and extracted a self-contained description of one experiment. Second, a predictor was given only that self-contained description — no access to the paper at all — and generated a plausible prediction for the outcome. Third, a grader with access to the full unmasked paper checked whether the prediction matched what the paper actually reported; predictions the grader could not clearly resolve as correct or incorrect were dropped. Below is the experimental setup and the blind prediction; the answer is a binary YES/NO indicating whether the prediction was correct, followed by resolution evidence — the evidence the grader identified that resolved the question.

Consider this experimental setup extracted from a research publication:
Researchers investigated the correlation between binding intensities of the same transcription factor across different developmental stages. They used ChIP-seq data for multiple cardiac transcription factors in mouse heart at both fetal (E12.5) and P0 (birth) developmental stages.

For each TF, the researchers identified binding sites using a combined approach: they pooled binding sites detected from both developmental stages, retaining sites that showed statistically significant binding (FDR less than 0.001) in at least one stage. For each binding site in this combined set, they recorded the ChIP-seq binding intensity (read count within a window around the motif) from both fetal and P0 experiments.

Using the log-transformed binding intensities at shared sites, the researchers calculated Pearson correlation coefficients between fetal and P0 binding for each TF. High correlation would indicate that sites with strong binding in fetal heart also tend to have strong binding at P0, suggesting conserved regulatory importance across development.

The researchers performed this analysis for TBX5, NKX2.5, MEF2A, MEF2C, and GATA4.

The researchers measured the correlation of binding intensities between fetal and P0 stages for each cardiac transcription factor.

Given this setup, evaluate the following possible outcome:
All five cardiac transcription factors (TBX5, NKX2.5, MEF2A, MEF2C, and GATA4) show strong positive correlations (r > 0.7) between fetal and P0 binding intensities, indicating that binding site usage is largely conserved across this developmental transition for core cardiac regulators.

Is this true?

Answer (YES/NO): NO